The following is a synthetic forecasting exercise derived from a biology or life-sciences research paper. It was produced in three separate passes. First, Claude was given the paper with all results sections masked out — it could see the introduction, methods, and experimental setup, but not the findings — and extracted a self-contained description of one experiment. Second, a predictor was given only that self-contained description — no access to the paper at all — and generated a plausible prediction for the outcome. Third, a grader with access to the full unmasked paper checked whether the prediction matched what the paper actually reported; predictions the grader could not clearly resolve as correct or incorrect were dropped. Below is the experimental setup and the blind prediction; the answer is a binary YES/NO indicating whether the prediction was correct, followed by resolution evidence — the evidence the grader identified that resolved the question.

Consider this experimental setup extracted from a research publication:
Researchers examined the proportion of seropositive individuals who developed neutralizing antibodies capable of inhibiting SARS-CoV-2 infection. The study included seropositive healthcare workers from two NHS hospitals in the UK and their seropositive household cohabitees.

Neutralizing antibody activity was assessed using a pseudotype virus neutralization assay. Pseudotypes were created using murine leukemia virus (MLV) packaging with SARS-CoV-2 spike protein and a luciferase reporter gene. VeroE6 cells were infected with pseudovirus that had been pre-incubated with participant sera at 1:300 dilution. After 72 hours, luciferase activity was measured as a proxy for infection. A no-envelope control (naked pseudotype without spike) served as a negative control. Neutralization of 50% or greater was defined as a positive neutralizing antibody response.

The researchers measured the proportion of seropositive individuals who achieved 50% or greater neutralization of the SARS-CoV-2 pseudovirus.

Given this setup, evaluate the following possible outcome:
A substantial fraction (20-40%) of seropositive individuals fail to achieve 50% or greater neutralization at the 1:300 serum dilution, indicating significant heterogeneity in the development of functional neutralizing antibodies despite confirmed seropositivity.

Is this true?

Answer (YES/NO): NO